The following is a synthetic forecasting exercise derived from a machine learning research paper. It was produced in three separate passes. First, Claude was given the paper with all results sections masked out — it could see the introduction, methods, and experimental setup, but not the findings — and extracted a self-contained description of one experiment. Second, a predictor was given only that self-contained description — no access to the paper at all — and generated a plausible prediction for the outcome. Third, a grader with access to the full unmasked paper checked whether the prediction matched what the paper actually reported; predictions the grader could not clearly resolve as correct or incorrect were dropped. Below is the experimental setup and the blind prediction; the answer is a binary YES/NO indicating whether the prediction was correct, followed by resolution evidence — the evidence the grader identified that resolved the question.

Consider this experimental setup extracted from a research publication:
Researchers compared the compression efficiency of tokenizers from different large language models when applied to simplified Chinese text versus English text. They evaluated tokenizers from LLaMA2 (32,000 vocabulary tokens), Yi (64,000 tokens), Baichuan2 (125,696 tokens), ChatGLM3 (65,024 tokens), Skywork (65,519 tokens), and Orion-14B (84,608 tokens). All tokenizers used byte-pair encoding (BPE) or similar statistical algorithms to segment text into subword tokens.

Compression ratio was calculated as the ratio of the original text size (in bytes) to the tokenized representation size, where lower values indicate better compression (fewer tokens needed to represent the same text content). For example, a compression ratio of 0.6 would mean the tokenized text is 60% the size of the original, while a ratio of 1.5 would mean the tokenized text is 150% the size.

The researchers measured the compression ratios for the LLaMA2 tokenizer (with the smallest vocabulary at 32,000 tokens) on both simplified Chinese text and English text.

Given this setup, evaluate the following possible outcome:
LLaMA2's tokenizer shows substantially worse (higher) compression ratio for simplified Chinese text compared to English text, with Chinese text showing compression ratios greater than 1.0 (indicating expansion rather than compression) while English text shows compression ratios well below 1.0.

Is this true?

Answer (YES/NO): NO